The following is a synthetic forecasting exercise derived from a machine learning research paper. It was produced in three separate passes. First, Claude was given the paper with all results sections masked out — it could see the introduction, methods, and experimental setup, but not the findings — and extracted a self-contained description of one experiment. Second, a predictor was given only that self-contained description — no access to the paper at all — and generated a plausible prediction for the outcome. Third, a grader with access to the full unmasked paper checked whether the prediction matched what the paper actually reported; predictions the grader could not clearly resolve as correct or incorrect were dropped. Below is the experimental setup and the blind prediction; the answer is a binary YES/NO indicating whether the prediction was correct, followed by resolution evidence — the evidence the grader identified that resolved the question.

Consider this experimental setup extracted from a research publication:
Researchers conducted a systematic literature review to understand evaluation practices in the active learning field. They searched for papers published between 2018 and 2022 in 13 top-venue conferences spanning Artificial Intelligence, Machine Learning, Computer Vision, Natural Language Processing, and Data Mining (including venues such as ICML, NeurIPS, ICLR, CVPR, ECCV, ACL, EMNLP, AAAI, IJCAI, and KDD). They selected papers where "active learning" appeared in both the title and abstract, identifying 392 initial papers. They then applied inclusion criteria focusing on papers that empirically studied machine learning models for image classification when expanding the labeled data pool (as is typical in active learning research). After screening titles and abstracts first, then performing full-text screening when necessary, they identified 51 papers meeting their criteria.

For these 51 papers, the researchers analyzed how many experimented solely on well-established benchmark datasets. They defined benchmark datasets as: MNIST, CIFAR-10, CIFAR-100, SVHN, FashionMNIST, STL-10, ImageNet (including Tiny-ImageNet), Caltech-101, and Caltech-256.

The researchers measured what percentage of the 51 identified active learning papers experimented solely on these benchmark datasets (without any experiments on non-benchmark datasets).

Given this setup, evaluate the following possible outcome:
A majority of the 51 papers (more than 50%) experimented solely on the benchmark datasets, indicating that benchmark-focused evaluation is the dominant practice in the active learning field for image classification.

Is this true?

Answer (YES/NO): YES